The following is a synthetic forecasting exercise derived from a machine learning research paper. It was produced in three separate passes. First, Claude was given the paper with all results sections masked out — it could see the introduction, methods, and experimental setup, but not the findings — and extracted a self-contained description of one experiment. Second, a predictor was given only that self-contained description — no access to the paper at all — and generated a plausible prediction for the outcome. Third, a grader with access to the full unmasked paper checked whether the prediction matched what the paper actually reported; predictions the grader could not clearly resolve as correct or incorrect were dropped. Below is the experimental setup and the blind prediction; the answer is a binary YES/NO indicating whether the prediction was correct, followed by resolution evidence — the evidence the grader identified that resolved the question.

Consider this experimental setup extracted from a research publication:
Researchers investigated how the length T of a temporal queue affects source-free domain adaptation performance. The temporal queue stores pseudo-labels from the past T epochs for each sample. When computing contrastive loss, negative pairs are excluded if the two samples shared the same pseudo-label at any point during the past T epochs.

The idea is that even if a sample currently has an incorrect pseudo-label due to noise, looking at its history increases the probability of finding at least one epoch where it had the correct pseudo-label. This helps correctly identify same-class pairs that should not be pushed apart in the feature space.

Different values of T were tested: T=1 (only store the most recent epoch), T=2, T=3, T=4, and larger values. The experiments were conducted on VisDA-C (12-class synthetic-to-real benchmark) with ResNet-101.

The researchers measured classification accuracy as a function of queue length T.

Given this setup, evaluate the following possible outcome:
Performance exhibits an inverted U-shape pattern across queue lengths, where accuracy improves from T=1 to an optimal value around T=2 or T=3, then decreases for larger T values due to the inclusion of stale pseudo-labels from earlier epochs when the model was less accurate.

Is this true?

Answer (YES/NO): NO